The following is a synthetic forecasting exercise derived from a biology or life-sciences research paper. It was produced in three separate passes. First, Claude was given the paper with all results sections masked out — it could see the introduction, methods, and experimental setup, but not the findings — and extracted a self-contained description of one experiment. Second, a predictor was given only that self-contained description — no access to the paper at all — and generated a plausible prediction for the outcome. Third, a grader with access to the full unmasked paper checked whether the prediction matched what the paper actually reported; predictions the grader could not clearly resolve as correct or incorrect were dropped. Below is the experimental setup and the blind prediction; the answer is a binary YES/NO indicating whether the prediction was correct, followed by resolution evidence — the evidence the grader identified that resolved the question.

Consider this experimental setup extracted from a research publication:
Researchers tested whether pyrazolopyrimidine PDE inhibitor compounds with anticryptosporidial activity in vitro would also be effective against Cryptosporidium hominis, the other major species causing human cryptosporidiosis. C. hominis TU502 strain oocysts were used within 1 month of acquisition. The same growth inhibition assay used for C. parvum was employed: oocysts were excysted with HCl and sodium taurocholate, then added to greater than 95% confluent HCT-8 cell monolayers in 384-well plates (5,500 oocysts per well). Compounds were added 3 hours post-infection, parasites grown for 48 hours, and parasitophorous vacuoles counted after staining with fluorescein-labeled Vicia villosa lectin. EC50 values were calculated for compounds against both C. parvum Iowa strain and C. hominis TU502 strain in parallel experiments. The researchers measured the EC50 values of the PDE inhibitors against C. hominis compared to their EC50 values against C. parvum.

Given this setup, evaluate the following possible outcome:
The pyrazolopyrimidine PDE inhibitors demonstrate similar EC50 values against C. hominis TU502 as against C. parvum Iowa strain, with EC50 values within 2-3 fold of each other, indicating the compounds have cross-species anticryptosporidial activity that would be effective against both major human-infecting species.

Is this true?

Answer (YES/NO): YES